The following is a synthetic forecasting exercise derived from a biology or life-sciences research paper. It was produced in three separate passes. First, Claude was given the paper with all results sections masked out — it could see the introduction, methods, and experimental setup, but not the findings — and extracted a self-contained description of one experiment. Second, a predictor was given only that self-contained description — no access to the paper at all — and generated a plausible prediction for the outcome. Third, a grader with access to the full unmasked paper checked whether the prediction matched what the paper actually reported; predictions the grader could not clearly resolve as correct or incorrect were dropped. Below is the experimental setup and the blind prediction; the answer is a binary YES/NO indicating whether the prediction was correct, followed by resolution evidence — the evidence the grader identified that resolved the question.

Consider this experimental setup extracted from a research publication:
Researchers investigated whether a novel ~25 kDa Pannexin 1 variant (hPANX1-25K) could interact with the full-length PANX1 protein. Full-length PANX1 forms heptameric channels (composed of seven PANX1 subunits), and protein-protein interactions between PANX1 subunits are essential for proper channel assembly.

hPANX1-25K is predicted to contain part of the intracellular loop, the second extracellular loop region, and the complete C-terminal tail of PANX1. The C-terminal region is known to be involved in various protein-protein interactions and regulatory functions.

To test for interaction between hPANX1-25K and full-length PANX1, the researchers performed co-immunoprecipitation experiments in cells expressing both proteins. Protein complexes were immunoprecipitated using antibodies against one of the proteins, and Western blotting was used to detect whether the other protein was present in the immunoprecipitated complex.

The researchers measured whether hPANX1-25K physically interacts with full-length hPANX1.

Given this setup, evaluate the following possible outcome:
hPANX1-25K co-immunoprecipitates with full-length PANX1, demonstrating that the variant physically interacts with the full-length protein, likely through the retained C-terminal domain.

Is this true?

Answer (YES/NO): YES